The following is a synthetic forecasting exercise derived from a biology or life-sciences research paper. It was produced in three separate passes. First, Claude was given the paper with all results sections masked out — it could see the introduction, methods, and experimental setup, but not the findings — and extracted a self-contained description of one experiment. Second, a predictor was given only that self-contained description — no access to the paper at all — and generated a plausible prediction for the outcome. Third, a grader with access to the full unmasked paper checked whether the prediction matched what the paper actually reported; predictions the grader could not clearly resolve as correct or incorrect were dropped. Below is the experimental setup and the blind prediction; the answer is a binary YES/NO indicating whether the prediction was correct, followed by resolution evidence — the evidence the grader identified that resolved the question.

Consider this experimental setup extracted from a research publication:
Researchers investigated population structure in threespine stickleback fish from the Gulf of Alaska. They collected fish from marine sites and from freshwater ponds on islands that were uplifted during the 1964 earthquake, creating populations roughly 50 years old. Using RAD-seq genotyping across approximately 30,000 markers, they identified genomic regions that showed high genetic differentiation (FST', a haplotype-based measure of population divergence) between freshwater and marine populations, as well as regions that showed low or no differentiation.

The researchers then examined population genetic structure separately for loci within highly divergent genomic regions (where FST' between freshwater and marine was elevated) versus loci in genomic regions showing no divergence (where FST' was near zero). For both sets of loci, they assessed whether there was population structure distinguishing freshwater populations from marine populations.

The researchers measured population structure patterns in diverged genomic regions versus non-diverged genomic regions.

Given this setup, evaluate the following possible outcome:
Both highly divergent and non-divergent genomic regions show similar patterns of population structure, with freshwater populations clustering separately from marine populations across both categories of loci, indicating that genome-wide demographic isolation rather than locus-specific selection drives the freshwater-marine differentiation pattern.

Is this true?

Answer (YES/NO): NO